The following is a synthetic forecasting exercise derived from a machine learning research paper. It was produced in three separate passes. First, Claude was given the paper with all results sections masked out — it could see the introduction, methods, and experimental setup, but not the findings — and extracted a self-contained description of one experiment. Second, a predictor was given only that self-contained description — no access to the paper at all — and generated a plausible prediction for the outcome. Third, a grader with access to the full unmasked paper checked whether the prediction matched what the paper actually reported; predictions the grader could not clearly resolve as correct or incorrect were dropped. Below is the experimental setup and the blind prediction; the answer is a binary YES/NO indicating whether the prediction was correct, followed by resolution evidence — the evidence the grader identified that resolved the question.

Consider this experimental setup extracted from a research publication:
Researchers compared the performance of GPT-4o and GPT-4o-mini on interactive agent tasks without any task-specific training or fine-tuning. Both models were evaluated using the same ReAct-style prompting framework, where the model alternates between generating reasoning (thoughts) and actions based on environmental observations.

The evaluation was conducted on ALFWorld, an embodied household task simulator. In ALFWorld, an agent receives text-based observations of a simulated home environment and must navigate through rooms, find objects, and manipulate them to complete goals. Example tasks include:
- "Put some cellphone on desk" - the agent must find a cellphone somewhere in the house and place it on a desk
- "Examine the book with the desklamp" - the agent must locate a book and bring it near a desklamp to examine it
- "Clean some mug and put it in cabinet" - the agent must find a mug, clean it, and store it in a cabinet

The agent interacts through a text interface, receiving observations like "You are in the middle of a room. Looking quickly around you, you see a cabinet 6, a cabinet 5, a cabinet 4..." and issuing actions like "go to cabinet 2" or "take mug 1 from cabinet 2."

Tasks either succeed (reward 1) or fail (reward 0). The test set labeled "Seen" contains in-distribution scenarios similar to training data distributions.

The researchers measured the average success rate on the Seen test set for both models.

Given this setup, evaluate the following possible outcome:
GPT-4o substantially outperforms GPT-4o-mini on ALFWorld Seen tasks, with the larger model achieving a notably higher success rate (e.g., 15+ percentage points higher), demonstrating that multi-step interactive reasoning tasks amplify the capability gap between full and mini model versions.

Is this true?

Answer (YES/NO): YES